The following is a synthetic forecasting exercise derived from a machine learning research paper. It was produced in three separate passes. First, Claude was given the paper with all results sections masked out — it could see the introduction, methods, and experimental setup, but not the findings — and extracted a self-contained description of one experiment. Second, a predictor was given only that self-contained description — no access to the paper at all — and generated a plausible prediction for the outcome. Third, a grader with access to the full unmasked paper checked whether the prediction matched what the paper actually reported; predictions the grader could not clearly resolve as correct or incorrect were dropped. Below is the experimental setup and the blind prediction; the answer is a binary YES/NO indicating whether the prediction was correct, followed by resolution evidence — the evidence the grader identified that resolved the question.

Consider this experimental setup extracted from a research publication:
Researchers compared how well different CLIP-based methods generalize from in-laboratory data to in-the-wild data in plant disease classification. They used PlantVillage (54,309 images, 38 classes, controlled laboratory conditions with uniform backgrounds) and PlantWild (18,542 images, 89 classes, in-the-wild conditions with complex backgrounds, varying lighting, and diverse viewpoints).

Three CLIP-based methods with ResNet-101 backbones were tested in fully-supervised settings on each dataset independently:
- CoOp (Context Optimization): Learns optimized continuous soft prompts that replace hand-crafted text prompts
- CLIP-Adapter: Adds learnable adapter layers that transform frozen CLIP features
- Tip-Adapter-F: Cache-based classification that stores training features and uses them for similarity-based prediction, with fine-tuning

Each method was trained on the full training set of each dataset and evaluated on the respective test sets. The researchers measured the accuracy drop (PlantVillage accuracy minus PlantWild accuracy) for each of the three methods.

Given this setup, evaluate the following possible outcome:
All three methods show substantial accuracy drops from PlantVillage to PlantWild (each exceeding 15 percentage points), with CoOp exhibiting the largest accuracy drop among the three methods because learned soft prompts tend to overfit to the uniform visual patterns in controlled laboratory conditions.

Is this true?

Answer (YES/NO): NO